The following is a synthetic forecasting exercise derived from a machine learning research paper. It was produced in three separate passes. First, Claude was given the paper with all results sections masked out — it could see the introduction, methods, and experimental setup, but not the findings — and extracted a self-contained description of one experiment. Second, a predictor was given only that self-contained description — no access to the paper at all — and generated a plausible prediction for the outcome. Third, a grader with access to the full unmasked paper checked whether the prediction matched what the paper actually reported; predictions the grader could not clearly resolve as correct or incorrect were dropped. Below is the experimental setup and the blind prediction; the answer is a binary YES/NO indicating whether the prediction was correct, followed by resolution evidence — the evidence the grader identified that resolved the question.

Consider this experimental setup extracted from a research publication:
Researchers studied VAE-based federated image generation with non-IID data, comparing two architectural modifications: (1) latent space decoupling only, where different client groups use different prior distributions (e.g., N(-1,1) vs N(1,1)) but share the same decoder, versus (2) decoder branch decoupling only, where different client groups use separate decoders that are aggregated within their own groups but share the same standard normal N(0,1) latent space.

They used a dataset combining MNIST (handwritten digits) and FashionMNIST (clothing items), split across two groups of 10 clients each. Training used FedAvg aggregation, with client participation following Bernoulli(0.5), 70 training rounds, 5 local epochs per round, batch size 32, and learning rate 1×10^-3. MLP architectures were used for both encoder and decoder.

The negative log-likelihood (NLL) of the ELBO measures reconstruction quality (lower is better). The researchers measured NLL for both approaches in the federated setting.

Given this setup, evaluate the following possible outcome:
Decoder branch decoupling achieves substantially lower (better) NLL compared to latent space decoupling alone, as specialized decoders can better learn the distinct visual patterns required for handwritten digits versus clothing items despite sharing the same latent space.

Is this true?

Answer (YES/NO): NO